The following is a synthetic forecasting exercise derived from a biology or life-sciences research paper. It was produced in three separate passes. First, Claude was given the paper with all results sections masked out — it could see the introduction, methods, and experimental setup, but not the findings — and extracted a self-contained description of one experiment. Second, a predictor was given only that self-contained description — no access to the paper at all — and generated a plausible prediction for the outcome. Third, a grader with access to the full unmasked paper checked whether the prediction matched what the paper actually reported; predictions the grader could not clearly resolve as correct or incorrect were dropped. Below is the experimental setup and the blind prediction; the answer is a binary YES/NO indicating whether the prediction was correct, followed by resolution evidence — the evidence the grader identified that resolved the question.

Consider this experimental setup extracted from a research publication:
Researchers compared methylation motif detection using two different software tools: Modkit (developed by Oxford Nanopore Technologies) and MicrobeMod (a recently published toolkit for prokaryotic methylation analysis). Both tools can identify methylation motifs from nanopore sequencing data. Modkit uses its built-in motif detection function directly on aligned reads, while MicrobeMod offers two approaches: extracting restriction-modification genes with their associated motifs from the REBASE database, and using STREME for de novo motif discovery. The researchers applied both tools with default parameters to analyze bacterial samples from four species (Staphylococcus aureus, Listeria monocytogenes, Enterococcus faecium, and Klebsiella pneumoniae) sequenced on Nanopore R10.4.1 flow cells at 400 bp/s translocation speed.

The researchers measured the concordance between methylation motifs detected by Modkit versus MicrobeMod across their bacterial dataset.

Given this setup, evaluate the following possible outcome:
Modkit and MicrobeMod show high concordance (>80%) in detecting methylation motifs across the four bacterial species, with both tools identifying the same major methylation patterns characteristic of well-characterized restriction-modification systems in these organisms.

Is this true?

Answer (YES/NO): YES